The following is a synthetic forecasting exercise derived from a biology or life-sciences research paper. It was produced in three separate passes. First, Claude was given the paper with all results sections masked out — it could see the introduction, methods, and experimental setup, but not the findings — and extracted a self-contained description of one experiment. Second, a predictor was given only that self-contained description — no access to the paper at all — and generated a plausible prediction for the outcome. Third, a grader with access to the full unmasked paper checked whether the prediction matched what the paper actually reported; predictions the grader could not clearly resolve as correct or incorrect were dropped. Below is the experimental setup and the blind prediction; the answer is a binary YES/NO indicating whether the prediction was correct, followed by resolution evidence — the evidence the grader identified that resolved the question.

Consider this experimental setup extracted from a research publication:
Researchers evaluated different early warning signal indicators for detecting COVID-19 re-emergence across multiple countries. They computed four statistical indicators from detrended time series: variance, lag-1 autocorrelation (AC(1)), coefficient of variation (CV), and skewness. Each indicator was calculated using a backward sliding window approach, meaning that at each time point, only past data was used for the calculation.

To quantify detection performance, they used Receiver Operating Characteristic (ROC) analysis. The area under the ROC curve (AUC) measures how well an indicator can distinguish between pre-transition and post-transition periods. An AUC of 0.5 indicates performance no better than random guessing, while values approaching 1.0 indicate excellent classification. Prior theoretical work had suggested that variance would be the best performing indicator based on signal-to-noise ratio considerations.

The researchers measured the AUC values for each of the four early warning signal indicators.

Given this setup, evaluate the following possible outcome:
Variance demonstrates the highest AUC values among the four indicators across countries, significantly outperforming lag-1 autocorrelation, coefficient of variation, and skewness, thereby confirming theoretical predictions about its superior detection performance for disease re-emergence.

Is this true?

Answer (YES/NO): YES